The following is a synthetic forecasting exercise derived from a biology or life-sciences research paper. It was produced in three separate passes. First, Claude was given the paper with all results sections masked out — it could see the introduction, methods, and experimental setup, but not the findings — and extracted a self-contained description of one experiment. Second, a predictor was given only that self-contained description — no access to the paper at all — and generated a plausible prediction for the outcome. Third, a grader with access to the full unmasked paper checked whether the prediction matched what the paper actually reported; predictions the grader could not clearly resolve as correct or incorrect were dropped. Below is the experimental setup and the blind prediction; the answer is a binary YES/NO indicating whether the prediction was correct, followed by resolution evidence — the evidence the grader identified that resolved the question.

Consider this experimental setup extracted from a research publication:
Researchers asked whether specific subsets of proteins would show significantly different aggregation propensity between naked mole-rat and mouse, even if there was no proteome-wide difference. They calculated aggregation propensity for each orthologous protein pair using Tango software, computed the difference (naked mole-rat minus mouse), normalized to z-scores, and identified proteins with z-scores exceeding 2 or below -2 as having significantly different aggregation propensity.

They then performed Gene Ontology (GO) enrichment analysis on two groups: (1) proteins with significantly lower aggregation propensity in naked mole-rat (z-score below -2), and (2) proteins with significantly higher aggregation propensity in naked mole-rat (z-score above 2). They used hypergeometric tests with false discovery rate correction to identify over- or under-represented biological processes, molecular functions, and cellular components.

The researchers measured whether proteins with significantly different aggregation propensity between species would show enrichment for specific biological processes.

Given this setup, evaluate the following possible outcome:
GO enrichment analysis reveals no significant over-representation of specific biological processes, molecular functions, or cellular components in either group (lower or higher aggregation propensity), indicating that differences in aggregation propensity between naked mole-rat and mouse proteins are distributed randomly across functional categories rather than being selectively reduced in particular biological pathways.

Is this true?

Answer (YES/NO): NO